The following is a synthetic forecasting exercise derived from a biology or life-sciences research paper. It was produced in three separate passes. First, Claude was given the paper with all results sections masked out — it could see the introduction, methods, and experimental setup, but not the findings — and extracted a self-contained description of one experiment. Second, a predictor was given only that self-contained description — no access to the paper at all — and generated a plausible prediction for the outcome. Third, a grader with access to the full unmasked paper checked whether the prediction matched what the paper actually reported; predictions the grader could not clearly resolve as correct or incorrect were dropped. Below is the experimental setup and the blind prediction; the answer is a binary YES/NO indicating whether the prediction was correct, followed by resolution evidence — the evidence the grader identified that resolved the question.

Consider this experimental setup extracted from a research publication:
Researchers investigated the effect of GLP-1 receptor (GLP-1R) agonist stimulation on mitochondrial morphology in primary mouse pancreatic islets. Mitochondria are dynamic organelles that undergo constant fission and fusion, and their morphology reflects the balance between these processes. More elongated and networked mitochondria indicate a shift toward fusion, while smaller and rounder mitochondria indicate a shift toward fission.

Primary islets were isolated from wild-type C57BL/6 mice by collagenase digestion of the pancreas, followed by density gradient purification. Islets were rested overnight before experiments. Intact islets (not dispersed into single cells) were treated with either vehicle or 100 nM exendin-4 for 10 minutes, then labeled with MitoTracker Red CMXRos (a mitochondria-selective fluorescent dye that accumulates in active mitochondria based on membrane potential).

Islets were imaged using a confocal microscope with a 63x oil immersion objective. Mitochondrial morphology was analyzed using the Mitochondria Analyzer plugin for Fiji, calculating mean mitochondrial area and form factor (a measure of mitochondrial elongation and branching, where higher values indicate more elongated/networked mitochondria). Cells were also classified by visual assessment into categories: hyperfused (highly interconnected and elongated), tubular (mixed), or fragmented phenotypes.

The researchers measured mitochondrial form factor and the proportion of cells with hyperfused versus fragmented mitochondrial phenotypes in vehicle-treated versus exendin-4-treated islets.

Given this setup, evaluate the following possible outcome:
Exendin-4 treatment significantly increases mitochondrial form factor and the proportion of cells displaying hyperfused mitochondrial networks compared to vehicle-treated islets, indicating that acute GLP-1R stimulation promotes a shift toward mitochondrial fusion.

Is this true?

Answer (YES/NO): NO